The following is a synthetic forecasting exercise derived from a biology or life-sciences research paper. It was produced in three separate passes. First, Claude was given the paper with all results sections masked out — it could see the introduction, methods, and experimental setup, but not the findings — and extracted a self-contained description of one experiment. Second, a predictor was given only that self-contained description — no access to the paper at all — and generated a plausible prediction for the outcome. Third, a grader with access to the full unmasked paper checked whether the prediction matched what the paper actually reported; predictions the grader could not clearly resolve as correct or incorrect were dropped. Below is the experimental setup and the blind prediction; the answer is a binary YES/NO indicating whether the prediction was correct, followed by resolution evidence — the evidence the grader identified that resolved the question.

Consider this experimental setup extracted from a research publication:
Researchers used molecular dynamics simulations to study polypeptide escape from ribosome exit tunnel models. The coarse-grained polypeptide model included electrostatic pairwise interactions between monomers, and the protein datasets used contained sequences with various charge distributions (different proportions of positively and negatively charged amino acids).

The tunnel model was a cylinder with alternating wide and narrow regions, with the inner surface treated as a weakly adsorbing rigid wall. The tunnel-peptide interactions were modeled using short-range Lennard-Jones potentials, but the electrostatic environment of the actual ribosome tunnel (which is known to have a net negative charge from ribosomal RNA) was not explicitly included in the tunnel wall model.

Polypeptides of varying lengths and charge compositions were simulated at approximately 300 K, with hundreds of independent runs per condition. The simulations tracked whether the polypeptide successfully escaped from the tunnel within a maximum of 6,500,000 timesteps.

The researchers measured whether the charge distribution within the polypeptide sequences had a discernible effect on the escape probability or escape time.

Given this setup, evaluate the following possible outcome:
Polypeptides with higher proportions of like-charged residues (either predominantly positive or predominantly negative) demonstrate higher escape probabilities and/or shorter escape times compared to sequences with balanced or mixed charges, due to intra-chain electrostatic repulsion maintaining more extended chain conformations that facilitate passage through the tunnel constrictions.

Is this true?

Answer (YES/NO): NO